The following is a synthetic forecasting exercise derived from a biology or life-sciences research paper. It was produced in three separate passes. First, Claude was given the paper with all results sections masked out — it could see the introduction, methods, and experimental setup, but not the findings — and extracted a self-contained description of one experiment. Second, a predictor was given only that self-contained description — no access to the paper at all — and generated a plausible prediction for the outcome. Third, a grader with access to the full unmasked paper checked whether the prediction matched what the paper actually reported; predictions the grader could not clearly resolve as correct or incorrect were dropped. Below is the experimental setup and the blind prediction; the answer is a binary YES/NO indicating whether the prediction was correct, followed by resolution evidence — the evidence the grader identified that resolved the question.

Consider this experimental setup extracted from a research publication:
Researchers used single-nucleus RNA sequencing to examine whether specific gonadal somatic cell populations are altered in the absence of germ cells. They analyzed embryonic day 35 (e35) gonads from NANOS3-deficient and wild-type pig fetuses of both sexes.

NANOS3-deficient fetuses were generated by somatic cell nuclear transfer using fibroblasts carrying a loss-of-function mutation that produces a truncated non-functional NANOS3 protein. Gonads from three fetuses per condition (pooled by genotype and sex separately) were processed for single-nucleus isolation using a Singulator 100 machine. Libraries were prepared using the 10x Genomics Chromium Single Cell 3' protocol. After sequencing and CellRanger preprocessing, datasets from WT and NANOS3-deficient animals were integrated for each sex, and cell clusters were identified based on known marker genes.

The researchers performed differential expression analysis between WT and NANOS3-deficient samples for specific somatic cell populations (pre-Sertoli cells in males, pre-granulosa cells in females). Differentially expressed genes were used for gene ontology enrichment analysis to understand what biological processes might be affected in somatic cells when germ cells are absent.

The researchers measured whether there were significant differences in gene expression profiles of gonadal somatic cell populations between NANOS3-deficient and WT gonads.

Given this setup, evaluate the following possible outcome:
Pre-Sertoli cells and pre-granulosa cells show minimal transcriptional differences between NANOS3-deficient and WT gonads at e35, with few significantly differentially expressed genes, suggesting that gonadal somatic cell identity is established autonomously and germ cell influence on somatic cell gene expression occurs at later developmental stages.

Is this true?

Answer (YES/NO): NO